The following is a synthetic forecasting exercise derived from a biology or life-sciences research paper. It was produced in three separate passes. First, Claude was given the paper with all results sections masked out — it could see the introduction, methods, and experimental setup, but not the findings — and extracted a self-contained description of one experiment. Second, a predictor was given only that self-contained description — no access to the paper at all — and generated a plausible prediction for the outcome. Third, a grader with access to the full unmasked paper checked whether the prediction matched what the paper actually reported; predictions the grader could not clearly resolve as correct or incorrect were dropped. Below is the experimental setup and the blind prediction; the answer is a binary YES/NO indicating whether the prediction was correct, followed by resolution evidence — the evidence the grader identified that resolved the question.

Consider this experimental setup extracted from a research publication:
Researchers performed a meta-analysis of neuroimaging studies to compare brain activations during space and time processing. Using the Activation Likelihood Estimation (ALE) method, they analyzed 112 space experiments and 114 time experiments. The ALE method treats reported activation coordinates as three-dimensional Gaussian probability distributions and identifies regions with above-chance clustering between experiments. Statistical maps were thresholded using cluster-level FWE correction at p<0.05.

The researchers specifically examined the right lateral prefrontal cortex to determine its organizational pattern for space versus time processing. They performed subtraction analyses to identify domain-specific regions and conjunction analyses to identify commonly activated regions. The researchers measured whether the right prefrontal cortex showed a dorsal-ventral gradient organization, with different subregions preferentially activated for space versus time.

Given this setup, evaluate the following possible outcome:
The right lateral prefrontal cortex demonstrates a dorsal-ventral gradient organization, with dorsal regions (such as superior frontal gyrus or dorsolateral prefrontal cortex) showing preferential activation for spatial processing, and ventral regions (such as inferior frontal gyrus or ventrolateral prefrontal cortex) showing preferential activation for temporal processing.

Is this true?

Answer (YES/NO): YES